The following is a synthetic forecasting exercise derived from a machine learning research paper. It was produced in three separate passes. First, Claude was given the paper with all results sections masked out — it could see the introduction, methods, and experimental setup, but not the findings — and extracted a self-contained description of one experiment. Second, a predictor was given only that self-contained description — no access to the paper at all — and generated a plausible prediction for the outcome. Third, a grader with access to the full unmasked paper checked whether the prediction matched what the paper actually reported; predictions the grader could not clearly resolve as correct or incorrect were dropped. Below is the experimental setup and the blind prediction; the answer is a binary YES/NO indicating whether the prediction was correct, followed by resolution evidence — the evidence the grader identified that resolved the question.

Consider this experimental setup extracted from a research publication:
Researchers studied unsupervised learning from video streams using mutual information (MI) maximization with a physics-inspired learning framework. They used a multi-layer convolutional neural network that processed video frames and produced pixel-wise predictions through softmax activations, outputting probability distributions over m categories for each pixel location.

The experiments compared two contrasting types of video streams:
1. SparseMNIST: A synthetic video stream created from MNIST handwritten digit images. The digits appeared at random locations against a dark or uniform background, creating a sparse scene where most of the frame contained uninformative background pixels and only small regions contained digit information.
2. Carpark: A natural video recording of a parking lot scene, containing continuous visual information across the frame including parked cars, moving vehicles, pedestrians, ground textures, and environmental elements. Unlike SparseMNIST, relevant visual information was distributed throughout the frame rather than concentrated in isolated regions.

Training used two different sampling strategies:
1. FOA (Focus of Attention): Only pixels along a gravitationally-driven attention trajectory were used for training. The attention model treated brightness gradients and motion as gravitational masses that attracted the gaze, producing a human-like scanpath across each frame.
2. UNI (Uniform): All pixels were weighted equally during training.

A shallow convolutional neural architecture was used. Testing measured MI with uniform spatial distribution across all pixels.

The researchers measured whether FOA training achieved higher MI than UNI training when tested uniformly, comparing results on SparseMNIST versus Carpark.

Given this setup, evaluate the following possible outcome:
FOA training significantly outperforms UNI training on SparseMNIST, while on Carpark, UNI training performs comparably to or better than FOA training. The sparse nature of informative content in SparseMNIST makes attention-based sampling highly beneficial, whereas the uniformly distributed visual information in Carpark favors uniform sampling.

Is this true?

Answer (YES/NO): YES